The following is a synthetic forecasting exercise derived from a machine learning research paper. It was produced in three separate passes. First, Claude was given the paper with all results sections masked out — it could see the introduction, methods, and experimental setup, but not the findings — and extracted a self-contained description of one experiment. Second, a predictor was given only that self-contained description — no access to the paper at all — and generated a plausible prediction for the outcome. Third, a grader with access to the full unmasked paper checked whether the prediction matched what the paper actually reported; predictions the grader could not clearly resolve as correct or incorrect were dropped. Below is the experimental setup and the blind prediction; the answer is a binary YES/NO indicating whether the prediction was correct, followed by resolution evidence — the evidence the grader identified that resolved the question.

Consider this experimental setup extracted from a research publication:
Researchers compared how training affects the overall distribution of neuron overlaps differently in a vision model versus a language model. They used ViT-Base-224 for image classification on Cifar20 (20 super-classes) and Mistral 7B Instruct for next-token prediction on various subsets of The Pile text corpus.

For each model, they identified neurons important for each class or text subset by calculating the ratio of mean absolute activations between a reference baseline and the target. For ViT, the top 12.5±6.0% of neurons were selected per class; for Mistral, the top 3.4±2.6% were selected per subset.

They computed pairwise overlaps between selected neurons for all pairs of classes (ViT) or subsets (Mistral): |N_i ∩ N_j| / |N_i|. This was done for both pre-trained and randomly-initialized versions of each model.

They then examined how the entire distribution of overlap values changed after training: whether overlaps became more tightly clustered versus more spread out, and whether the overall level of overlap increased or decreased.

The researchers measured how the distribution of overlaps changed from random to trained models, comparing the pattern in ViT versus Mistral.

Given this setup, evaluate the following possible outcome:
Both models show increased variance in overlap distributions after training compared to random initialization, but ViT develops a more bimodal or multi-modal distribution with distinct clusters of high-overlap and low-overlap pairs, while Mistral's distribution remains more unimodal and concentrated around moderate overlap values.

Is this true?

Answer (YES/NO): NO